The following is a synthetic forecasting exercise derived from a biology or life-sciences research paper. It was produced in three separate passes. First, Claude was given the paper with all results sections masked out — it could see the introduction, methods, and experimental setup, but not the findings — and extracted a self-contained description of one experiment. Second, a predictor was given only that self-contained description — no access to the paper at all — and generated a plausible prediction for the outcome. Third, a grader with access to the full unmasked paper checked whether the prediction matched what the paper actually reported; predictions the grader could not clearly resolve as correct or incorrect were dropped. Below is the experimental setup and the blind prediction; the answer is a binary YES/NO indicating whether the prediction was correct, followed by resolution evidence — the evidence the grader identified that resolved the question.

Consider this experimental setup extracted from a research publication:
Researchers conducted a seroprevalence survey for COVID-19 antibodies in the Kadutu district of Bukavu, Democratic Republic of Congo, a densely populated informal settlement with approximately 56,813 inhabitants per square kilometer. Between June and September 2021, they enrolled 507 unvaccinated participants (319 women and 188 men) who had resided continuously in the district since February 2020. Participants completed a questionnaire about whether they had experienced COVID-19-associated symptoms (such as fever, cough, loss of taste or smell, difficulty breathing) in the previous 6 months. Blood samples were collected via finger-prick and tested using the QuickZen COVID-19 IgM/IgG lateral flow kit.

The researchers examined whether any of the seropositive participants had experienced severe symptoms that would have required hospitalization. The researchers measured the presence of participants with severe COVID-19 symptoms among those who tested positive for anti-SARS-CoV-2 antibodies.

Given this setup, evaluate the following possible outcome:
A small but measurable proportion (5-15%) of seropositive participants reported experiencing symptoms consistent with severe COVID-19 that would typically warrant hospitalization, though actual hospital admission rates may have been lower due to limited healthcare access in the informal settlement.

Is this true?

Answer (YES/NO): NO